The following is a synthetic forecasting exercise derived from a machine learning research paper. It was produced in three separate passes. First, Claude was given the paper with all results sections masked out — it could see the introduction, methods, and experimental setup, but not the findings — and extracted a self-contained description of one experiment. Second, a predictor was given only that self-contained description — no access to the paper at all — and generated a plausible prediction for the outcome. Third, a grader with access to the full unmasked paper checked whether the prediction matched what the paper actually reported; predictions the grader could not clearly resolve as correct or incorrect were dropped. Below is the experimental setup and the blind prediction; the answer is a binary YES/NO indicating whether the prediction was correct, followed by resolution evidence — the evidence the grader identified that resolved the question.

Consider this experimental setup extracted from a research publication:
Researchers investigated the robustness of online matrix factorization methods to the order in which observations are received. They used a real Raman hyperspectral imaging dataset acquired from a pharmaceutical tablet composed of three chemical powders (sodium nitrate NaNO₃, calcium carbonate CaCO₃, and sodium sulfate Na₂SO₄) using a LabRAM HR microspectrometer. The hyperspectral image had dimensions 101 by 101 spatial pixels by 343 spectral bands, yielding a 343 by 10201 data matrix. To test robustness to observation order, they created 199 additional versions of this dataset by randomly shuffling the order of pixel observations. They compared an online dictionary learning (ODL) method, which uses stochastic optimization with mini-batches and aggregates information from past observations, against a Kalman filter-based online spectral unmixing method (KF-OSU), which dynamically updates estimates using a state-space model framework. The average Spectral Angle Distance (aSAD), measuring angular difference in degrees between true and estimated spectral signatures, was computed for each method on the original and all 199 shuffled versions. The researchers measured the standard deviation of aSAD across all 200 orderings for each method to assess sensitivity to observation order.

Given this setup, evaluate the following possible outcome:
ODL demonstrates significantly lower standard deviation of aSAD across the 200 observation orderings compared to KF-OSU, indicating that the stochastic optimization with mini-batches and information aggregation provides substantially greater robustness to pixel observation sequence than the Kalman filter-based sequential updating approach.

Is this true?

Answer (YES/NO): NO